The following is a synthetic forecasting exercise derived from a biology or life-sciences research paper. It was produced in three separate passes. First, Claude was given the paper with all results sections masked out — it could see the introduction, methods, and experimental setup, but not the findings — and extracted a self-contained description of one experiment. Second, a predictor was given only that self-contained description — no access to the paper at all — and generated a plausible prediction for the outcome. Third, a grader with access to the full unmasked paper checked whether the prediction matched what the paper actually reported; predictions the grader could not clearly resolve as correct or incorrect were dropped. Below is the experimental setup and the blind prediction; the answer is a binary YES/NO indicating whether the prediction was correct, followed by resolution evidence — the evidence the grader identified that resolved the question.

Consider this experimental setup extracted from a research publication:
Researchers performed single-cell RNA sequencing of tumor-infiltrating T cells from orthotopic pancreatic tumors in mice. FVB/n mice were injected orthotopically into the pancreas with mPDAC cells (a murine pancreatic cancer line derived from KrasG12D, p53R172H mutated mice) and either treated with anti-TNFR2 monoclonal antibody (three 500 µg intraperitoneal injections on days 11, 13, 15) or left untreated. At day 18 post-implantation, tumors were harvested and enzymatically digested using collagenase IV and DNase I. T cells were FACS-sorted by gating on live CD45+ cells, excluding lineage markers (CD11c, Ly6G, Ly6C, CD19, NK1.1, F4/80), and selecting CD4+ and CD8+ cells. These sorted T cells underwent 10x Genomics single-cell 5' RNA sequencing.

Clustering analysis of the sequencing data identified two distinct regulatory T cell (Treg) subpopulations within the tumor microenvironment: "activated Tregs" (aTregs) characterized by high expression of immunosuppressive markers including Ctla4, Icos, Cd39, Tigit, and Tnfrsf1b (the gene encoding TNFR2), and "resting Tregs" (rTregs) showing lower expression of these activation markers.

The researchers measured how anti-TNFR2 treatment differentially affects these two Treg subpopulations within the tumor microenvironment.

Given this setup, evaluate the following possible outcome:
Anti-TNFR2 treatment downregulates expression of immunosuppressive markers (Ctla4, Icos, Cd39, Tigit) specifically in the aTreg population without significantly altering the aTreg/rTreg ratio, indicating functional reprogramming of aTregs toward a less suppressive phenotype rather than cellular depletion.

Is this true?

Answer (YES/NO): NO